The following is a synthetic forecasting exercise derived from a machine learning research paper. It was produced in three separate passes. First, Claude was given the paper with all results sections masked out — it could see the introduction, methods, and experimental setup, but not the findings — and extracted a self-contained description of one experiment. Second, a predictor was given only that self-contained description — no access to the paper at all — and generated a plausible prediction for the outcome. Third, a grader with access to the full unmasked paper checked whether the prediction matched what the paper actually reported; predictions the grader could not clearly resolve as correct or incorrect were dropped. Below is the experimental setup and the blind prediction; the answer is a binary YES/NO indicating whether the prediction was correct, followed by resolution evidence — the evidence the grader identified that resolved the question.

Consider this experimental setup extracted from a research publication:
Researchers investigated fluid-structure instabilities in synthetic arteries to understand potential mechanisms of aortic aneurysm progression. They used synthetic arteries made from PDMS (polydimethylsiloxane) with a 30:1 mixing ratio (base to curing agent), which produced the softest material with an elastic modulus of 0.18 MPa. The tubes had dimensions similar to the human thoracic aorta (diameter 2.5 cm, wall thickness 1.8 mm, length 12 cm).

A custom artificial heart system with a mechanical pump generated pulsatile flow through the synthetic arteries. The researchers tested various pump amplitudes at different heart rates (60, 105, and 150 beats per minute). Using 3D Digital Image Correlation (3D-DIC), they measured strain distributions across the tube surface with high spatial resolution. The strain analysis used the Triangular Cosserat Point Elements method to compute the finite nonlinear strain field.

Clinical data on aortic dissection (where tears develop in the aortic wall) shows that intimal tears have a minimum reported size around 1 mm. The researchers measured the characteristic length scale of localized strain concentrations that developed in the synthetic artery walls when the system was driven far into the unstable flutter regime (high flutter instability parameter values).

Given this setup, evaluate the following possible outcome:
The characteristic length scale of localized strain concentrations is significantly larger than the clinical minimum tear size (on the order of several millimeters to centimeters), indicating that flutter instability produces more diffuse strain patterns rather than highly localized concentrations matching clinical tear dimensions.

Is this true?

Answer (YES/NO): NO